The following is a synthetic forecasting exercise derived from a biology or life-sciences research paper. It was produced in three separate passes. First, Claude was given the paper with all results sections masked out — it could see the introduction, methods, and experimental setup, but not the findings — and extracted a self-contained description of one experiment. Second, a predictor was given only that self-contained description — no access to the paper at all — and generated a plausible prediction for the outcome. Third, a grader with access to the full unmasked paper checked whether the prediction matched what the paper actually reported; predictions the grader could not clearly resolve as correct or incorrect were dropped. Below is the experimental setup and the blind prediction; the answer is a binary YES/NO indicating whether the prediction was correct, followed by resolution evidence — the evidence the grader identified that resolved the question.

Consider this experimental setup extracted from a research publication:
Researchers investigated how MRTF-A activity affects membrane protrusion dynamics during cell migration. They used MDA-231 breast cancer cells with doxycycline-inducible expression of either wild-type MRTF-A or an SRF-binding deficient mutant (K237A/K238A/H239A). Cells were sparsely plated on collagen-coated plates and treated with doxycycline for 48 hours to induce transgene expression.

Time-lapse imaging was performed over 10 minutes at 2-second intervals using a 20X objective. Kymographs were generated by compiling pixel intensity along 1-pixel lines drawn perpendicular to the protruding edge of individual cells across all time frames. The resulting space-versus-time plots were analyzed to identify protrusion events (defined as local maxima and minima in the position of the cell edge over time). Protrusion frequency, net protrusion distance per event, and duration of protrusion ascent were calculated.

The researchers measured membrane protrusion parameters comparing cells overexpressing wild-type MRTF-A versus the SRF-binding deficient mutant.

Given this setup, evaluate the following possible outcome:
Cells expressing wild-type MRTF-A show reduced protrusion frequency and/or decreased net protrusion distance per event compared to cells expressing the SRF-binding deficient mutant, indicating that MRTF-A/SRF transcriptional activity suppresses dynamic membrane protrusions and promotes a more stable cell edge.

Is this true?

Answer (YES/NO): NO